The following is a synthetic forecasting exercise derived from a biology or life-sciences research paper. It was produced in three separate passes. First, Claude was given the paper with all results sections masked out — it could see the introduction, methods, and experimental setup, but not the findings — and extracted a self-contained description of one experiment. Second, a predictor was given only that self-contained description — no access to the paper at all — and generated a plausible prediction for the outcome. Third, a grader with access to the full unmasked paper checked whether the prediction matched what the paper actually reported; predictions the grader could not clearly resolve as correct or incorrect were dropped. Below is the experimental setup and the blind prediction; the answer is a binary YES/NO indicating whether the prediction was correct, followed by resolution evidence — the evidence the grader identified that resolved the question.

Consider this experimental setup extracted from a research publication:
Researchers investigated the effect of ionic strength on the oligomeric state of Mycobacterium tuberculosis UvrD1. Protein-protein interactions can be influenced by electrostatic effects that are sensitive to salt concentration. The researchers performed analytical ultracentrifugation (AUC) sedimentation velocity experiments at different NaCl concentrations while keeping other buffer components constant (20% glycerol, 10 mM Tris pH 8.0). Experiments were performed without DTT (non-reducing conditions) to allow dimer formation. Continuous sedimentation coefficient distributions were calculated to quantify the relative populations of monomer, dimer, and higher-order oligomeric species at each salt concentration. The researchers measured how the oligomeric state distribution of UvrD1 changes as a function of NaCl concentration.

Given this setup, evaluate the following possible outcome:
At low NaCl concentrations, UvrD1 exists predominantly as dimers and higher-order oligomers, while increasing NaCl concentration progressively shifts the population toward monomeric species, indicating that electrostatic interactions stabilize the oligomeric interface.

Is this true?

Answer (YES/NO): NO